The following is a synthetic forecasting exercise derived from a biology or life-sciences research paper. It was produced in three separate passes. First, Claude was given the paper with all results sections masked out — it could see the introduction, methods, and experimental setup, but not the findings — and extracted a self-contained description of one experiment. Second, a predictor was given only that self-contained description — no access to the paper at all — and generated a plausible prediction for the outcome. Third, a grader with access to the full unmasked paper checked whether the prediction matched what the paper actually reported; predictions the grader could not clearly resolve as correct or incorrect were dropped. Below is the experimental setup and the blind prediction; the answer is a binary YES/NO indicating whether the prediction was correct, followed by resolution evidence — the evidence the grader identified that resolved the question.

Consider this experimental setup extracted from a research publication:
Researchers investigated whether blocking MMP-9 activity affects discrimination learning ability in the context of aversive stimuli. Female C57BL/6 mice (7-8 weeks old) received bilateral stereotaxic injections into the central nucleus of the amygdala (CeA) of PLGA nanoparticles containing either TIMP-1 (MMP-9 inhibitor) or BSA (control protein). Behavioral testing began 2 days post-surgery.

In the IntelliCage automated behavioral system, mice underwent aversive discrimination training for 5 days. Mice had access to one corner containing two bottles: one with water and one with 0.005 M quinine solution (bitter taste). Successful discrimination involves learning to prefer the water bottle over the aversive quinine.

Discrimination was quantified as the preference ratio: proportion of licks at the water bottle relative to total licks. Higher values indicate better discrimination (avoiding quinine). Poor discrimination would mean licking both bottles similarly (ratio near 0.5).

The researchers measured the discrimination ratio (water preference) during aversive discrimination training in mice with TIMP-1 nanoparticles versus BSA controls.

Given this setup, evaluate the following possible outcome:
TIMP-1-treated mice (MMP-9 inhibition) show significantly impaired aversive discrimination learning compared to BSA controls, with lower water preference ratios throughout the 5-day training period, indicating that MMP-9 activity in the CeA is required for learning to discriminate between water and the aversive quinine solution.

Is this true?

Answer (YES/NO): NO